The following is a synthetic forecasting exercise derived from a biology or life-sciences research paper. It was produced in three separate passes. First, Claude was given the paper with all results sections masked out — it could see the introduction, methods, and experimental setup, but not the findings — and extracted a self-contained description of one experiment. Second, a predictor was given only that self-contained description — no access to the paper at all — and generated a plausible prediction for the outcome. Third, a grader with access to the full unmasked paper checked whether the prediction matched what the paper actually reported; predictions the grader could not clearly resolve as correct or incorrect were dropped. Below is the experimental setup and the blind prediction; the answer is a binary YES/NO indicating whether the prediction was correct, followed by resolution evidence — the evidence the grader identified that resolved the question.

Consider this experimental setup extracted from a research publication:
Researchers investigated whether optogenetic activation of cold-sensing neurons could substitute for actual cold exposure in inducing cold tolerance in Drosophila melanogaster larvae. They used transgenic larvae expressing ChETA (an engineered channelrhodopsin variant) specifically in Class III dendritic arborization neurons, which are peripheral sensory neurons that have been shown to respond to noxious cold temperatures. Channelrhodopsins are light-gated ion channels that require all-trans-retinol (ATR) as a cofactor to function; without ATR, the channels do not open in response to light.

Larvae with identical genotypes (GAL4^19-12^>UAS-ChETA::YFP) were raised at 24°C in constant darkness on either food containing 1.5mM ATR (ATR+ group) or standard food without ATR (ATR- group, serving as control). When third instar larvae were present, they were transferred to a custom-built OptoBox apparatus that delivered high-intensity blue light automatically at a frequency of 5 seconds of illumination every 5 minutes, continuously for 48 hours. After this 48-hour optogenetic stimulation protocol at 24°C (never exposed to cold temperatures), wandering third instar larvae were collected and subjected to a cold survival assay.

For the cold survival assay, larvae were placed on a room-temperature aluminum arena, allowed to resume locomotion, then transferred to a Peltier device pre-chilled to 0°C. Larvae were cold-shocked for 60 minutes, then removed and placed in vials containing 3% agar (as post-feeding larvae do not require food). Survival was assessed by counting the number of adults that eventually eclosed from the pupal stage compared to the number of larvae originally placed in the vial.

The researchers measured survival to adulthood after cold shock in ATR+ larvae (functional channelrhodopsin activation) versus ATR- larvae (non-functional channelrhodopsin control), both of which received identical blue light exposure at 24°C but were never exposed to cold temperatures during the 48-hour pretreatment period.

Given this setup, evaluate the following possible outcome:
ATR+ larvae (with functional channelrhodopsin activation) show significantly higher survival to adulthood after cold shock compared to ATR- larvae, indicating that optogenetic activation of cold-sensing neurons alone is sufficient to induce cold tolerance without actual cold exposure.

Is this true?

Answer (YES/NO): YES